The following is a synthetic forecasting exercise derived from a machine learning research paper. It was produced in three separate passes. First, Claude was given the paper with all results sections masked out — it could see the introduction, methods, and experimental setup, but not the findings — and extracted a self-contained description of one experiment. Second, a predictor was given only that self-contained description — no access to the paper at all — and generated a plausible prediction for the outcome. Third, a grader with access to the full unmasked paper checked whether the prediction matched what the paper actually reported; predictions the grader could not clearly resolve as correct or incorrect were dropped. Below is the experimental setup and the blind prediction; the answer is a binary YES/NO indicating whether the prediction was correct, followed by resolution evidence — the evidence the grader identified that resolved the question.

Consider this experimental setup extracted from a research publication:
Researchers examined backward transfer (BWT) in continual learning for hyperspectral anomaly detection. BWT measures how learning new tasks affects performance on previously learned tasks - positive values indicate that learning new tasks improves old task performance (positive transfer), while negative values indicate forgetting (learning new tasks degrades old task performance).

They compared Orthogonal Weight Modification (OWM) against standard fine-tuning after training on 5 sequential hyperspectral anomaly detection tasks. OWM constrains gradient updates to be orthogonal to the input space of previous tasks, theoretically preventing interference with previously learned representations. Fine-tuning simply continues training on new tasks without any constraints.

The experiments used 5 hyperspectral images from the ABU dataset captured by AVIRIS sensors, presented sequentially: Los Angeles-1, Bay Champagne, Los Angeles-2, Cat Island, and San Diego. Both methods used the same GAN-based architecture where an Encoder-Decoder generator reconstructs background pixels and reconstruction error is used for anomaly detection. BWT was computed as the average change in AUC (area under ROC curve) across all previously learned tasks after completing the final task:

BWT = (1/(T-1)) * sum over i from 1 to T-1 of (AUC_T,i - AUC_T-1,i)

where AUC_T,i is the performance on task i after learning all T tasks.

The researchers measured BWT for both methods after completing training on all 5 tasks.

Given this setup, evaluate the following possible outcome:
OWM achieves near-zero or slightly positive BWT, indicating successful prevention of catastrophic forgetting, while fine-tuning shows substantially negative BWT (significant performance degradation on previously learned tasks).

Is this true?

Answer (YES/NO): NO